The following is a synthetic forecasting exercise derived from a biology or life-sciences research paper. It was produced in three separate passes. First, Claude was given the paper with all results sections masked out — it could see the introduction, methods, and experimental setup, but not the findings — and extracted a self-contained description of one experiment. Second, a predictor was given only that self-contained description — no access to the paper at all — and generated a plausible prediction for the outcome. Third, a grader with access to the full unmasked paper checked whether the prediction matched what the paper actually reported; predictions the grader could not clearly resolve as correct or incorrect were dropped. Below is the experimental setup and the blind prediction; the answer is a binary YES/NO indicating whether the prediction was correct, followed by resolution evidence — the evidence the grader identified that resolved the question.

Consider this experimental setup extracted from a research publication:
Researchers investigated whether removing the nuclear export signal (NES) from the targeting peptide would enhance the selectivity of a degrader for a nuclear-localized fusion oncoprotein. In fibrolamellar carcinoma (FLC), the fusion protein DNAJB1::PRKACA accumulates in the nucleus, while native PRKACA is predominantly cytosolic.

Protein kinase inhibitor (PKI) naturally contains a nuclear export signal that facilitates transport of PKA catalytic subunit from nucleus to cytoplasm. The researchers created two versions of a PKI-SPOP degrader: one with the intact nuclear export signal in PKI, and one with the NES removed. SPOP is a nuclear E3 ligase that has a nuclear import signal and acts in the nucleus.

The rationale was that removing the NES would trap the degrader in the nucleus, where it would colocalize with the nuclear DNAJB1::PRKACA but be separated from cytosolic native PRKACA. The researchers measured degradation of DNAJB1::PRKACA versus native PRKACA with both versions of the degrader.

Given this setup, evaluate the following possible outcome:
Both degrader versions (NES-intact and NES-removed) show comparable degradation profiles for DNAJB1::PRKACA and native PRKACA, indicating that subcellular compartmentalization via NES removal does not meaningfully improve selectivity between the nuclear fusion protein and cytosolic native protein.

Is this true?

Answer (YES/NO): YES